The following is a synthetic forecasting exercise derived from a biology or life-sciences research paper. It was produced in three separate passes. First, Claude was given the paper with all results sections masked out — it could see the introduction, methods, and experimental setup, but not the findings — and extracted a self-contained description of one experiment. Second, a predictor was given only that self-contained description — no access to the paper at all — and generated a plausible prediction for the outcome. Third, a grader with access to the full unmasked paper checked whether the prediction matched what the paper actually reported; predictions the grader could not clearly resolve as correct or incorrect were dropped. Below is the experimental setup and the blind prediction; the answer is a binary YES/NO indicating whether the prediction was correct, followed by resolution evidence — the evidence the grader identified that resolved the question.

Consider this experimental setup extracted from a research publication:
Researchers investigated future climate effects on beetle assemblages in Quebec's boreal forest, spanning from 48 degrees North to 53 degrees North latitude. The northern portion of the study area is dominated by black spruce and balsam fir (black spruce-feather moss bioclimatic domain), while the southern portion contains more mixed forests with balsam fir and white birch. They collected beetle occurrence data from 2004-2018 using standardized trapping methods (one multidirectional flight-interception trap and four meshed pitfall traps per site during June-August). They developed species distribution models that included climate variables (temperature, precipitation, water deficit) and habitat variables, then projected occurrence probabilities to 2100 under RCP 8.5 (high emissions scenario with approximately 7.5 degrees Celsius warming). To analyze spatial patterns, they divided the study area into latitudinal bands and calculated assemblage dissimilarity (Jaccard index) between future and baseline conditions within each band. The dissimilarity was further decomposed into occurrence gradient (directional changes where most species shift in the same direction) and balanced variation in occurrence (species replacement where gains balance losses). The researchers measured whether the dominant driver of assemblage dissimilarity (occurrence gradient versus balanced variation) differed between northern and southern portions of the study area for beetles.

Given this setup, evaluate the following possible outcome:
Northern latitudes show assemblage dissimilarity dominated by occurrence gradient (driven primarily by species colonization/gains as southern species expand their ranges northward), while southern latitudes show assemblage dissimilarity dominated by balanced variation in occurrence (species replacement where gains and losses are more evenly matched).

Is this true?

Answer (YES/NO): NO